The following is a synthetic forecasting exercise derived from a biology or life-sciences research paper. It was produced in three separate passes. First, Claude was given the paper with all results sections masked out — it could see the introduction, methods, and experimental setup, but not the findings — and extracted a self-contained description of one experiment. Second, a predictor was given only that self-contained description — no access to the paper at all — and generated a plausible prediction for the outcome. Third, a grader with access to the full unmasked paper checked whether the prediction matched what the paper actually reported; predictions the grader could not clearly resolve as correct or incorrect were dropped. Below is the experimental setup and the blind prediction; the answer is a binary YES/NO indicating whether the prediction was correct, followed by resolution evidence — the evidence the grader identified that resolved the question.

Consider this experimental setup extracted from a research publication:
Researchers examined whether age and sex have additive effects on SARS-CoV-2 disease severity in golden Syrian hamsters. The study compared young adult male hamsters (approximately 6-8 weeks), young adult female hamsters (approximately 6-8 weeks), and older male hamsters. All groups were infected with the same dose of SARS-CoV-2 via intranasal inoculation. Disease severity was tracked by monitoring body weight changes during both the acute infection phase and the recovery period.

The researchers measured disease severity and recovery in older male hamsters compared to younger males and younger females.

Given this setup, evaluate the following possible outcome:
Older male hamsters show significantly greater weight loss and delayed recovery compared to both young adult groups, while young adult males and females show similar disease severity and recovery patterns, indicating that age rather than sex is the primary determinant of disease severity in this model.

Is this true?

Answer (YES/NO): NO